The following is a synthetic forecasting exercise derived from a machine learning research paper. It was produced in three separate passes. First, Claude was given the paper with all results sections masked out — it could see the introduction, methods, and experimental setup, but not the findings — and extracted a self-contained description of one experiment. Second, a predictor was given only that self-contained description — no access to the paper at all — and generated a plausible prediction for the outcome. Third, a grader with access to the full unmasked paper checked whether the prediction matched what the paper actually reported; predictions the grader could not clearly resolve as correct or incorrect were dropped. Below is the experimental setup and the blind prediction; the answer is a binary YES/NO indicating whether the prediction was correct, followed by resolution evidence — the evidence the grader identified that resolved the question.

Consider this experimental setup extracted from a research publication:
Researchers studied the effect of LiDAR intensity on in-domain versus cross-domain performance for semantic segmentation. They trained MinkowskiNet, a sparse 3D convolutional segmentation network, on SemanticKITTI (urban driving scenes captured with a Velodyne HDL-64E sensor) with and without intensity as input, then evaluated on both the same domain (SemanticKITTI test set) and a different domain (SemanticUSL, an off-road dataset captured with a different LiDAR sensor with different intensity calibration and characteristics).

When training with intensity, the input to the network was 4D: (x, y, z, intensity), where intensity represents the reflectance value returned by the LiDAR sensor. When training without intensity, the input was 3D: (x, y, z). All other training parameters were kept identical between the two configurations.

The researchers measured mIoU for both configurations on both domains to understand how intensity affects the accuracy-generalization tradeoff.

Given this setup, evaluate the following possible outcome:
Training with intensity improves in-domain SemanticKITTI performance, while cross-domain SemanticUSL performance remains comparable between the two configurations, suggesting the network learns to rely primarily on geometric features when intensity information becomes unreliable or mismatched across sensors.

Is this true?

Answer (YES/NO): NO